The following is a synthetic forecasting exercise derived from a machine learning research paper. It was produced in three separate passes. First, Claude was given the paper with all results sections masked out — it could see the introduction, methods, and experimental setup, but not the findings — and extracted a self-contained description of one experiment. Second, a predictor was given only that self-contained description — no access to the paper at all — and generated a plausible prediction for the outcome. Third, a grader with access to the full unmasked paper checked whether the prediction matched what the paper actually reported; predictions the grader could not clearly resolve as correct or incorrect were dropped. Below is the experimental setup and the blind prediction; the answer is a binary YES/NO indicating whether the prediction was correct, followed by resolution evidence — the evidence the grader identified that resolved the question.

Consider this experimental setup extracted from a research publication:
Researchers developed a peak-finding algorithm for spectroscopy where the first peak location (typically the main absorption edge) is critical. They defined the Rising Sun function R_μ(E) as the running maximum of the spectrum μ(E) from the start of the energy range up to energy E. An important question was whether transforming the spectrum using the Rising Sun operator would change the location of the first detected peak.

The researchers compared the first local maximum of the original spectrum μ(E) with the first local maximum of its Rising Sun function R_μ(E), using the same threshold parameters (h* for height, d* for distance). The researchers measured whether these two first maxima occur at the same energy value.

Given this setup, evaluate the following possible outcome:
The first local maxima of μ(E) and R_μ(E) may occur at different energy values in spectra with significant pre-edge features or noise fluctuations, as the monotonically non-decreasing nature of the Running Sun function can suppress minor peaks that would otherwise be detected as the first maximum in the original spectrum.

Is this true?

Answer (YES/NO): NO